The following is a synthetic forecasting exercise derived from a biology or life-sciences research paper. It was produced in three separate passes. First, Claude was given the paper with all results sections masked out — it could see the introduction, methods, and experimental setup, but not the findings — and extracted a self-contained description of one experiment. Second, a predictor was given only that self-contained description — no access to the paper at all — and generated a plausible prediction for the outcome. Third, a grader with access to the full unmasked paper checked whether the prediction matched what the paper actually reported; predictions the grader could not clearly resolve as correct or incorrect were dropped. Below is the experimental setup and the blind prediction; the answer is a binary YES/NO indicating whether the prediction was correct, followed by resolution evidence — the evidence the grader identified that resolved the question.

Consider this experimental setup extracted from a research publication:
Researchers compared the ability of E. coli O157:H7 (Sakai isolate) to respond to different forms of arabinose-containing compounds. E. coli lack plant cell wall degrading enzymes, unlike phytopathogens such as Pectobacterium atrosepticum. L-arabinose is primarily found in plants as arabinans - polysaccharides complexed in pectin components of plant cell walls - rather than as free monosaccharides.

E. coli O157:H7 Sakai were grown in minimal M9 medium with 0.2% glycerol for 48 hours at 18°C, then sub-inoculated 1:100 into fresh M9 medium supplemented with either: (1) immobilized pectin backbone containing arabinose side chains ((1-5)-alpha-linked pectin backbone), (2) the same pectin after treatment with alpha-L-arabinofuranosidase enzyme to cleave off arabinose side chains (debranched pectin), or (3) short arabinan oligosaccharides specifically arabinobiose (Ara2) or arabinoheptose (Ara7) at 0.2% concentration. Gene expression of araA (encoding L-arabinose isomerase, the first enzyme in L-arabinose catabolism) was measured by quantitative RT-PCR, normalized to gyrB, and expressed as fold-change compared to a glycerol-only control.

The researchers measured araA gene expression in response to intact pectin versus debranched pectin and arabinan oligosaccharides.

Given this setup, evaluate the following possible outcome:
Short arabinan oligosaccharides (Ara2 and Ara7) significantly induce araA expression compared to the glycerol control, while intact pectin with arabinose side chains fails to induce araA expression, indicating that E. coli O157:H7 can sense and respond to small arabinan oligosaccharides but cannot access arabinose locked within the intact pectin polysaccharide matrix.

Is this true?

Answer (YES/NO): YES